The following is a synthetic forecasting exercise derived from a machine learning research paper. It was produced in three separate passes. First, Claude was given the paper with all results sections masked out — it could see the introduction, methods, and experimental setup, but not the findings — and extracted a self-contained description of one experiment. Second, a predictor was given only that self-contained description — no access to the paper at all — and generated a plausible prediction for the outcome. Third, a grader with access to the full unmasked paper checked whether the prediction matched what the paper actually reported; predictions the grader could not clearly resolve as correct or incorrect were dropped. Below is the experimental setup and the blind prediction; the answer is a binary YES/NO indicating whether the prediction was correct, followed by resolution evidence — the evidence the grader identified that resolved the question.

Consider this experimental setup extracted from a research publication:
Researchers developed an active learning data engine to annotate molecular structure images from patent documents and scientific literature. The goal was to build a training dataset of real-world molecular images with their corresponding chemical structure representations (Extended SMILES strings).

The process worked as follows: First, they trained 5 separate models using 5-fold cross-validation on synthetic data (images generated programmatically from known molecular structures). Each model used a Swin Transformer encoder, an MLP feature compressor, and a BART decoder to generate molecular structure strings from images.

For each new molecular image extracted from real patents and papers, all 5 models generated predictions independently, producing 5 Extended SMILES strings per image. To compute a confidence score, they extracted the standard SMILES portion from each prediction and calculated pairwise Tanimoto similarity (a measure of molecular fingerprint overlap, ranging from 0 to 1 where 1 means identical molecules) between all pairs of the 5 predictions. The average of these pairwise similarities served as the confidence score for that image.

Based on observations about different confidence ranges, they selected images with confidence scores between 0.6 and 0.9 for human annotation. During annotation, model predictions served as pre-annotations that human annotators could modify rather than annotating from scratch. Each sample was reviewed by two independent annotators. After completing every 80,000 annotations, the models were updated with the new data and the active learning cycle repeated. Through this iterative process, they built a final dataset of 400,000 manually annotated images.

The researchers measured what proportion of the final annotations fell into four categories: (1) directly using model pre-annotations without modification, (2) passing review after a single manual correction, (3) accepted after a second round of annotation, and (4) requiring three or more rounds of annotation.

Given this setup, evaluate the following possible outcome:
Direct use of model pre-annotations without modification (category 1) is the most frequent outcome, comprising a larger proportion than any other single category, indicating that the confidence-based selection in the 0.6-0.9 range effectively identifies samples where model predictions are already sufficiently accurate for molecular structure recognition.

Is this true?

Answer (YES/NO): YES